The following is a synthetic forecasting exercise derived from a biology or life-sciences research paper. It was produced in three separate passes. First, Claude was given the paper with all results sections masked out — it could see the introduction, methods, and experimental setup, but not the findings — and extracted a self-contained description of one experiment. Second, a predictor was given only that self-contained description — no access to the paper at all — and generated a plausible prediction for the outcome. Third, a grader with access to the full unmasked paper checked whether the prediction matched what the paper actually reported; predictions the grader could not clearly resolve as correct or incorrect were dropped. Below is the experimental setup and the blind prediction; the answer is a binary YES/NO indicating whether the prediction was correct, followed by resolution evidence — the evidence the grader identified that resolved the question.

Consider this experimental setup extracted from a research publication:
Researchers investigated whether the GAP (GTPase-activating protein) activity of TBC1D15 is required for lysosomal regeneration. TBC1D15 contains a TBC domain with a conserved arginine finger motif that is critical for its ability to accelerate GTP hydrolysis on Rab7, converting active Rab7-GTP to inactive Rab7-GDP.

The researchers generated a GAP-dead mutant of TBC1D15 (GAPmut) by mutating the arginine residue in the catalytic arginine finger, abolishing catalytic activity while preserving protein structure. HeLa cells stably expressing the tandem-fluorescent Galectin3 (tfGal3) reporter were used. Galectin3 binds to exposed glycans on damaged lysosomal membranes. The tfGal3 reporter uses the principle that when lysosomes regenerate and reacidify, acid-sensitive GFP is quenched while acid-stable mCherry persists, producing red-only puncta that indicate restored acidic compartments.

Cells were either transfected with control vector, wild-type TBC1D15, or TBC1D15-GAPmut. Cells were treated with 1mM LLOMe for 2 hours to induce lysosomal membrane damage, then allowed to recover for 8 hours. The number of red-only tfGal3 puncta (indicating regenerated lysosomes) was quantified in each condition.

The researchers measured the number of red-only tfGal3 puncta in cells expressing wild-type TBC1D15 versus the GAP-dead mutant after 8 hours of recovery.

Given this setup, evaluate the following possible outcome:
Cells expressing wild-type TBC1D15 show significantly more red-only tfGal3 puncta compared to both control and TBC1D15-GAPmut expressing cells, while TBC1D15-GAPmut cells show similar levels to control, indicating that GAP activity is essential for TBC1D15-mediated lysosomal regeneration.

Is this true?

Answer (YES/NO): YES